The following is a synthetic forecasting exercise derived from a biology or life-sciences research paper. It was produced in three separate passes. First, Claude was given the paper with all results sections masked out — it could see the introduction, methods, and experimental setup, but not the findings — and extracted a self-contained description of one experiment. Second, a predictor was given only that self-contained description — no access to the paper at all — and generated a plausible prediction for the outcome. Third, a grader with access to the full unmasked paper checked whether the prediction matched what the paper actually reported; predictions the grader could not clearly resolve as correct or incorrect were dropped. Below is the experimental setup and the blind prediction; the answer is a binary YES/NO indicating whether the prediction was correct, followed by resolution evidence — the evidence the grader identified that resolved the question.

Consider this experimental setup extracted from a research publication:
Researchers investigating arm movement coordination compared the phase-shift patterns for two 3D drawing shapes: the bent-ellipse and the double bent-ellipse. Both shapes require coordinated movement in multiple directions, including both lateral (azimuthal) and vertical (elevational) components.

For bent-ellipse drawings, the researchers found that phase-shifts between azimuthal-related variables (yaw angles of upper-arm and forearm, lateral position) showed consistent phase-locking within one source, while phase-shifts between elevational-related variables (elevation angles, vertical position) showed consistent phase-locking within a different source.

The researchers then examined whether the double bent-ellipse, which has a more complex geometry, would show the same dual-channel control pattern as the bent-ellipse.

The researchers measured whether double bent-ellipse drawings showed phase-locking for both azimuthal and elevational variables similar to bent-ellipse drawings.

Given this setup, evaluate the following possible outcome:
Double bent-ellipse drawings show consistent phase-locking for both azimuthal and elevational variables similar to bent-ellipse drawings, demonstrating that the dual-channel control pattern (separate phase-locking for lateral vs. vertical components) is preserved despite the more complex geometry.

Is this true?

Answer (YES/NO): NO